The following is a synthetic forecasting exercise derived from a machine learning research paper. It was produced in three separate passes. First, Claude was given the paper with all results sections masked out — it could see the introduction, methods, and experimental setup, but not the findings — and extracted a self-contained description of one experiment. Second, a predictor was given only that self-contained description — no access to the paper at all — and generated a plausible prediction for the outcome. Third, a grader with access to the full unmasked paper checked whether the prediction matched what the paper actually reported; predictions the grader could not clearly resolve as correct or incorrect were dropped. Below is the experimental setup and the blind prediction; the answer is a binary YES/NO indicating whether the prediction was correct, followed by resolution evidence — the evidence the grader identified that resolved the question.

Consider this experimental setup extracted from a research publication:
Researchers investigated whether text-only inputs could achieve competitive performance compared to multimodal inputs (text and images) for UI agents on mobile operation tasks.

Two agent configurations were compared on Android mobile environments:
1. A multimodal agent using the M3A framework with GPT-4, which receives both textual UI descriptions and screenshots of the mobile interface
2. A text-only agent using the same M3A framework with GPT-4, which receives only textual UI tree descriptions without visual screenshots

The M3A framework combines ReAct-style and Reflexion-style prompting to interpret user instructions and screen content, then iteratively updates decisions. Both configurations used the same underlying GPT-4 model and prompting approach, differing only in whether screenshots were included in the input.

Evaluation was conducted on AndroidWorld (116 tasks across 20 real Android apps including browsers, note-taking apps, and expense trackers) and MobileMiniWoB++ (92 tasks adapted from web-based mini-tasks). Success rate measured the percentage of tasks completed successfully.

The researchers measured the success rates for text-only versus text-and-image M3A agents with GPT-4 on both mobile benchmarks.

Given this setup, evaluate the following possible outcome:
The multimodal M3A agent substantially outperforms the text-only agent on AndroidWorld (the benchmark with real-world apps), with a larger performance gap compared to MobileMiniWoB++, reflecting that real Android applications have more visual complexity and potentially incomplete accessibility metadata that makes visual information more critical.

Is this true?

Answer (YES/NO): NO